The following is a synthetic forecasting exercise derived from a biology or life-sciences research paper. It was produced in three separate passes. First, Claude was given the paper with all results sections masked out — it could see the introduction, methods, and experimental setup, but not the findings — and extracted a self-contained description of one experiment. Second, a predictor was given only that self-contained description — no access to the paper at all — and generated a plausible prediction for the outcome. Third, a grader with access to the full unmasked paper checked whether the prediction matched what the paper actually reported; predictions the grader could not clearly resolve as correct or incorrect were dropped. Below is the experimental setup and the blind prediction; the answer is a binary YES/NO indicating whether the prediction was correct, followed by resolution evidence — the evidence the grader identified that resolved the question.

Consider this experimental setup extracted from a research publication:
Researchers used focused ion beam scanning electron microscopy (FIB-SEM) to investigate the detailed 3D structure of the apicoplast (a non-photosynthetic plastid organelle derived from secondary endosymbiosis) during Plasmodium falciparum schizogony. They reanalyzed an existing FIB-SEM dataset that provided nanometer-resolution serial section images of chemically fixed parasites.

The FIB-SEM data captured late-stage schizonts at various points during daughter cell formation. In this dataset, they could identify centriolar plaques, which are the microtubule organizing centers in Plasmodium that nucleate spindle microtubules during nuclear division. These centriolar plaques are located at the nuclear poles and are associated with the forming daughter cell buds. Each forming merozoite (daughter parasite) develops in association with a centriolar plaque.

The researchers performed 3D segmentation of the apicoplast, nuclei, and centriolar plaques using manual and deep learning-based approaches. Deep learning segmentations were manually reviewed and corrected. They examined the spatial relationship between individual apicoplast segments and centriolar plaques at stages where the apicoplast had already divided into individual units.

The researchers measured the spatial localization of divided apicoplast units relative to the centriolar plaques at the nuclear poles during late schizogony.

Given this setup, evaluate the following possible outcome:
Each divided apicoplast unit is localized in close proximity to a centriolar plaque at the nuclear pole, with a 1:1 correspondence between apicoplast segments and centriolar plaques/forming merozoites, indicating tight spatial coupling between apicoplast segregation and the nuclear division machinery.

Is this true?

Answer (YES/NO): YES